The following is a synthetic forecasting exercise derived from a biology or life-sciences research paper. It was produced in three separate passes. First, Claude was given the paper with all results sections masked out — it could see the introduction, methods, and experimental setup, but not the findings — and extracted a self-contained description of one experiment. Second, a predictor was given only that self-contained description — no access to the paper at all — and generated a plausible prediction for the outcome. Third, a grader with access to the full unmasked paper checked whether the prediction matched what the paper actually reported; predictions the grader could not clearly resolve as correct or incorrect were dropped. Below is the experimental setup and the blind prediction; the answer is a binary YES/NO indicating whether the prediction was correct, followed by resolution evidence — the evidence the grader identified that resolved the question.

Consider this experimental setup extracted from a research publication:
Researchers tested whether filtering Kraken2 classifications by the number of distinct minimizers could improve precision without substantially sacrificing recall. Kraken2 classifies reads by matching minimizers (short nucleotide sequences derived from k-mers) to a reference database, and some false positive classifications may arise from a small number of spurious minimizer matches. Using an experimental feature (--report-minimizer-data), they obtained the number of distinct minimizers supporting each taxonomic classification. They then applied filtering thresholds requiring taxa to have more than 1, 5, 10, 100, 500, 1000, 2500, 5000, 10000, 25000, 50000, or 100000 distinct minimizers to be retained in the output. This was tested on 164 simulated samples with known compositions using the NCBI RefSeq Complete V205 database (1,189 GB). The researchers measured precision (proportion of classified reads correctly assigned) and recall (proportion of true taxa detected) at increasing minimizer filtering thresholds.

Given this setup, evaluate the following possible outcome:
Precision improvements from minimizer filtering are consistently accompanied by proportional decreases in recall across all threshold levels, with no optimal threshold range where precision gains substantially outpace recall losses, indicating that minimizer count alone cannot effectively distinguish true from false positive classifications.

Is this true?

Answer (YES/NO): YES